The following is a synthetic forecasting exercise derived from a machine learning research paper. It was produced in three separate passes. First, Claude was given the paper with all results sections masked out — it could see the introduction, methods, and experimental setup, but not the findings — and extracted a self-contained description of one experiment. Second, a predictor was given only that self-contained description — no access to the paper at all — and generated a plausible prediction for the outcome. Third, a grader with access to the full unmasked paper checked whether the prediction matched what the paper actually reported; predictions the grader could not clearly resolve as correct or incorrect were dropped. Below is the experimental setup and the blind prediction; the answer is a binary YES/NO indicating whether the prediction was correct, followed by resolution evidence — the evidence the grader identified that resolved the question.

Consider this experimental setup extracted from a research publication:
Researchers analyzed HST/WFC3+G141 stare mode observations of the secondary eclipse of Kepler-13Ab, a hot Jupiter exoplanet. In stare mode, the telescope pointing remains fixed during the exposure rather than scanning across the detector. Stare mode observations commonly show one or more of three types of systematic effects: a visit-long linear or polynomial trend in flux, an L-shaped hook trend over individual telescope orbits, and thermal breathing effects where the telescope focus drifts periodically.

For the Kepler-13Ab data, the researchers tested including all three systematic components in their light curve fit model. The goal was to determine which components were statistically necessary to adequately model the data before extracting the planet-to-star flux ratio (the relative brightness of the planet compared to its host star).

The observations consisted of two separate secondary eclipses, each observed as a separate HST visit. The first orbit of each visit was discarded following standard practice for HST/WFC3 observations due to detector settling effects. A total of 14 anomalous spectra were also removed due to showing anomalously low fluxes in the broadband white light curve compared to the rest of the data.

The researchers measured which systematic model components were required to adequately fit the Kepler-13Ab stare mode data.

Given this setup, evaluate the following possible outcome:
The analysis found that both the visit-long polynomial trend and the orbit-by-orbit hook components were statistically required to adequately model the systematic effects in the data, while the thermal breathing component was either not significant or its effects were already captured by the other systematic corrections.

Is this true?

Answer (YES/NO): NO